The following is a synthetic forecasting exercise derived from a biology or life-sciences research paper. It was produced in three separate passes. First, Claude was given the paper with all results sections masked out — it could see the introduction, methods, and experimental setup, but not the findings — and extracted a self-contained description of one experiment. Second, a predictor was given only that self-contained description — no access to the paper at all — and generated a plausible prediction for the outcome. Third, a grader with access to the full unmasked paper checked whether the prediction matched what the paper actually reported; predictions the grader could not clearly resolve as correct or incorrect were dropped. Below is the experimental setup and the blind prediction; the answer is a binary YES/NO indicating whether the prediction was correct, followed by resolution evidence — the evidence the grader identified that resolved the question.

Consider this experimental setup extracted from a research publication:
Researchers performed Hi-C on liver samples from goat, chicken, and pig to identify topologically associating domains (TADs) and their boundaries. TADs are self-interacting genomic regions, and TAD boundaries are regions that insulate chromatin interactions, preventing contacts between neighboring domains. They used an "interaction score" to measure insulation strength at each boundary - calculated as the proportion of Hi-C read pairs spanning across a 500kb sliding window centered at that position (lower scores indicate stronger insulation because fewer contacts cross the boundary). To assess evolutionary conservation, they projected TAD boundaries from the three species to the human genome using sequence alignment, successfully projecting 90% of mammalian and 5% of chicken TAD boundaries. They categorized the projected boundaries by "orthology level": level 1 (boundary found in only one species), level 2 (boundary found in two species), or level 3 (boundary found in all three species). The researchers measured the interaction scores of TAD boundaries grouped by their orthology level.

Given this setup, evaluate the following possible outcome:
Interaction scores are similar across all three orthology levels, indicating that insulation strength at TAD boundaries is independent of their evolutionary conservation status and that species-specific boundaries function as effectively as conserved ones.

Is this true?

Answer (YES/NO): NO